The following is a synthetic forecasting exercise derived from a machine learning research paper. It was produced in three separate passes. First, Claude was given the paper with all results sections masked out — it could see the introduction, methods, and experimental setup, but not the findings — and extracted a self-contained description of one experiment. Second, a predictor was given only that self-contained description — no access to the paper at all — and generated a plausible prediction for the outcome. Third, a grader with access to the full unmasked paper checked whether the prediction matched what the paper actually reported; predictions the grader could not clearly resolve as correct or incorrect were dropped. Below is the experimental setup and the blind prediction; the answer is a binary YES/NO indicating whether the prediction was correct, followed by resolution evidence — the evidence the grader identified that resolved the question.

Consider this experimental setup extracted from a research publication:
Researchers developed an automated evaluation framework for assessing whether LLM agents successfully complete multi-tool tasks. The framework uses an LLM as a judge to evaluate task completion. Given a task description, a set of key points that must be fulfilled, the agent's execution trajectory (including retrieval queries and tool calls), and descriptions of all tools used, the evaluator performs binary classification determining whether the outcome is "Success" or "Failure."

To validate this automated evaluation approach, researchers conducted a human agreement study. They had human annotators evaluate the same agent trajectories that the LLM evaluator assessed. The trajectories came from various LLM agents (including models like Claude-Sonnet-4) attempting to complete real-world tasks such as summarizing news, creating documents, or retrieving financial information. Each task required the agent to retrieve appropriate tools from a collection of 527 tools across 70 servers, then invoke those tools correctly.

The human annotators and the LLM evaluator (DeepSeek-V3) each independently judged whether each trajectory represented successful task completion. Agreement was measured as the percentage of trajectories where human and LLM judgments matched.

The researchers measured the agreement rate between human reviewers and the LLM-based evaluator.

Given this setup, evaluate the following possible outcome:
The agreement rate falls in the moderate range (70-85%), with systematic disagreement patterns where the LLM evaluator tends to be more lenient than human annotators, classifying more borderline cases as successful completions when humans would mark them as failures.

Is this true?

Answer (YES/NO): NO